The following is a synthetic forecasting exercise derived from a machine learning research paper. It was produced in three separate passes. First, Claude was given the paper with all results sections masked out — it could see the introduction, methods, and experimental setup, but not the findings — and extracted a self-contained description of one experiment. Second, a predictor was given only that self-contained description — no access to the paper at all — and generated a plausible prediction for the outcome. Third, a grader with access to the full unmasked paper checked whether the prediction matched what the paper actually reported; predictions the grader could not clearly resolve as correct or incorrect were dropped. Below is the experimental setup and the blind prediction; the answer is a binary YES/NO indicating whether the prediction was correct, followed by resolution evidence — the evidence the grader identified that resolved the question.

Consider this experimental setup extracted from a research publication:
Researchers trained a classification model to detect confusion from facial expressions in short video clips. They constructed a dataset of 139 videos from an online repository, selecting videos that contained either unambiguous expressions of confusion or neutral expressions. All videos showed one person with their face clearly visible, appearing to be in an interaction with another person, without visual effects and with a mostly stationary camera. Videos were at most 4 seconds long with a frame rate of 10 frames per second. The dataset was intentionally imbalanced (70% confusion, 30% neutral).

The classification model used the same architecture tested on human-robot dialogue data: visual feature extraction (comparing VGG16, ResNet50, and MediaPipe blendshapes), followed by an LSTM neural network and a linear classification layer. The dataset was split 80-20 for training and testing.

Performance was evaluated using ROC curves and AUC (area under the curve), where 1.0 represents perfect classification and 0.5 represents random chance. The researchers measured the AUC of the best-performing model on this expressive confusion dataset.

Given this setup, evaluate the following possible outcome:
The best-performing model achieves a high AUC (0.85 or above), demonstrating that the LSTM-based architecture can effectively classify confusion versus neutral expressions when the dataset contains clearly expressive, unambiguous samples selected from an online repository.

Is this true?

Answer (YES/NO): NO